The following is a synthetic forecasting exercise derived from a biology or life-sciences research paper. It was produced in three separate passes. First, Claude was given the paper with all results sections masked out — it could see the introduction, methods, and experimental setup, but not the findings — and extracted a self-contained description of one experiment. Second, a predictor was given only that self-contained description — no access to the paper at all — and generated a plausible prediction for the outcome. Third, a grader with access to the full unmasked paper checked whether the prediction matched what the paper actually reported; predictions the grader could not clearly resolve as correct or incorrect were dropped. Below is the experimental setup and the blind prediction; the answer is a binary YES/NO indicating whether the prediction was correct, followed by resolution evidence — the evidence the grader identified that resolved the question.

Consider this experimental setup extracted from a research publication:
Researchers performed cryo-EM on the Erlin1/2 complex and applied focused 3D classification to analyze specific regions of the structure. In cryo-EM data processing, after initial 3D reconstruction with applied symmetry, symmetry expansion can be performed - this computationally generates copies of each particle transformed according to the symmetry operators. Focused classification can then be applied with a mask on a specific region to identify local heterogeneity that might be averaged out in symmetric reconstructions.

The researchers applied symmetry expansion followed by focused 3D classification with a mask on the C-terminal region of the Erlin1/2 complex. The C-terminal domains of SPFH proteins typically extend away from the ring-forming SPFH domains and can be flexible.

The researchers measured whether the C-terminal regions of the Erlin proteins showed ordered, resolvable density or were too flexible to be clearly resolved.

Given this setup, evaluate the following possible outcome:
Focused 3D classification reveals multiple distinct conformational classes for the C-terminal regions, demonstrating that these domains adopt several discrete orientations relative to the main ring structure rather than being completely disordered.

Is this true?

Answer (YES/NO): NO